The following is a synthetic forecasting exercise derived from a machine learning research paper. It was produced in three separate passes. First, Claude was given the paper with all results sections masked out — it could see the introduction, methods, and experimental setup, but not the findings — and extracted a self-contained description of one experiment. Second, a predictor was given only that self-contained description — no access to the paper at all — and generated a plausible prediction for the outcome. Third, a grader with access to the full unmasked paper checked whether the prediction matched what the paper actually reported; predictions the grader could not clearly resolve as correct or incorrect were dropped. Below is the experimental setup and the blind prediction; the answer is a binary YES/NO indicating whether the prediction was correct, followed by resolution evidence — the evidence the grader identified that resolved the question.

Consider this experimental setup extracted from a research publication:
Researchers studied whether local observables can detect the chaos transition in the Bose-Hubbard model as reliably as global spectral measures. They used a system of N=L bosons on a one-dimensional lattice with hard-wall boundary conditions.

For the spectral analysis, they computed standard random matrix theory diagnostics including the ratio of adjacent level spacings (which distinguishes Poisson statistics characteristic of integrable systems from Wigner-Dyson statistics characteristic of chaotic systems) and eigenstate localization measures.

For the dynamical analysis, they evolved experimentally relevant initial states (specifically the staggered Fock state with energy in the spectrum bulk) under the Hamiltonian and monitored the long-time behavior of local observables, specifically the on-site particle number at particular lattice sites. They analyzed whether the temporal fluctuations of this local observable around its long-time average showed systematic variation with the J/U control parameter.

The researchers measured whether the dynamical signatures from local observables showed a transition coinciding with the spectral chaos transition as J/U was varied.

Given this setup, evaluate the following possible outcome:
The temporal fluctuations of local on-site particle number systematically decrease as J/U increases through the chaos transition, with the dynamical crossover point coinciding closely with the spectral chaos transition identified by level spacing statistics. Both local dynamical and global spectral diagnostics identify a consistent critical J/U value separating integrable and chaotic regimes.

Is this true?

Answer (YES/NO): YES